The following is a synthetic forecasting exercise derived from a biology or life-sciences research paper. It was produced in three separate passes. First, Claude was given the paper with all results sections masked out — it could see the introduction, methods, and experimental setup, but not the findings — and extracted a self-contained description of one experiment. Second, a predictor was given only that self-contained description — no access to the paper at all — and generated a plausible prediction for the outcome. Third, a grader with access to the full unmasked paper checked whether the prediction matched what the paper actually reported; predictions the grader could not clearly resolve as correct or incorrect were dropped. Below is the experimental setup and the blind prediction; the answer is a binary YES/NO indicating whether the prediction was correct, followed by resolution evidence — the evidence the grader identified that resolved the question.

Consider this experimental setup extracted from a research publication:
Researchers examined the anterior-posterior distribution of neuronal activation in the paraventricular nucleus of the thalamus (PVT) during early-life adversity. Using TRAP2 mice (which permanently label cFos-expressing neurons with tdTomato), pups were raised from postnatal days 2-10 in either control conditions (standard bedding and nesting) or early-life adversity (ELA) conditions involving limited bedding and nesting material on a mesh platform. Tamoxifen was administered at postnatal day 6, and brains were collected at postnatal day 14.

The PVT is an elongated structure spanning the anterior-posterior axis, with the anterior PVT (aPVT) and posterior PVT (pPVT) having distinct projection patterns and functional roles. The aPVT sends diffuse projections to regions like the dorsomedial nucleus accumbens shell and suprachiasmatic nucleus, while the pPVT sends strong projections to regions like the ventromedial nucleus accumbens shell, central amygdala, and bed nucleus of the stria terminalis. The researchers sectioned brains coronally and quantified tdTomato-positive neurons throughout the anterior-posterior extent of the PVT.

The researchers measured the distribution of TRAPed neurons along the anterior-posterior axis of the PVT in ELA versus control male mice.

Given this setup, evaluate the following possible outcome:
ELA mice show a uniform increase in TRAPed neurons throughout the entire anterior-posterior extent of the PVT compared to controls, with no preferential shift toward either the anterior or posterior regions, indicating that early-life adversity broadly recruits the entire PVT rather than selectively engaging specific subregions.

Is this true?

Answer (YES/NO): NO